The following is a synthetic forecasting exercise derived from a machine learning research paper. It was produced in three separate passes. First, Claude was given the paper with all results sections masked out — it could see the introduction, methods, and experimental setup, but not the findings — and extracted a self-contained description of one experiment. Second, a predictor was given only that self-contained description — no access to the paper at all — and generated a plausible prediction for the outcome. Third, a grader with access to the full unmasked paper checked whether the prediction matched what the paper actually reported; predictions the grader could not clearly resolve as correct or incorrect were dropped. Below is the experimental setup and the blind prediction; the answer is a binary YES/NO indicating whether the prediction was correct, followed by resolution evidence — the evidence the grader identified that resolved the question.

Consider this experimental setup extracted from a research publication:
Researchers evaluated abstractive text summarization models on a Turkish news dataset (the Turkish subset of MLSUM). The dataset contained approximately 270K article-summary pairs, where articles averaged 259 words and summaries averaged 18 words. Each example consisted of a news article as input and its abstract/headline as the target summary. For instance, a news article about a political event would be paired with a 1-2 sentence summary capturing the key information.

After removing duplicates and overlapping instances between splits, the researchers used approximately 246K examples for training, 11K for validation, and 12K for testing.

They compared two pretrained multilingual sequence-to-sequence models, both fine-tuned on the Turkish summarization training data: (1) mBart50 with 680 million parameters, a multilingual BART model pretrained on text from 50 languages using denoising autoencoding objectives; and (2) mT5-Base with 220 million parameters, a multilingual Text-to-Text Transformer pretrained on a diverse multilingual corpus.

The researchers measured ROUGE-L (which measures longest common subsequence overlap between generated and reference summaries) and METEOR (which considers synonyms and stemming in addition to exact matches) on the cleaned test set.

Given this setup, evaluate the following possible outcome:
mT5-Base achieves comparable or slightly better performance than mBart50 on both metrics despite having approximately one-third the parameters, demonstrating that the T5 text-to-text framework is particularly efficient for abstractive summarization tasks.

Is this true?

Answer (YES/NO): YES